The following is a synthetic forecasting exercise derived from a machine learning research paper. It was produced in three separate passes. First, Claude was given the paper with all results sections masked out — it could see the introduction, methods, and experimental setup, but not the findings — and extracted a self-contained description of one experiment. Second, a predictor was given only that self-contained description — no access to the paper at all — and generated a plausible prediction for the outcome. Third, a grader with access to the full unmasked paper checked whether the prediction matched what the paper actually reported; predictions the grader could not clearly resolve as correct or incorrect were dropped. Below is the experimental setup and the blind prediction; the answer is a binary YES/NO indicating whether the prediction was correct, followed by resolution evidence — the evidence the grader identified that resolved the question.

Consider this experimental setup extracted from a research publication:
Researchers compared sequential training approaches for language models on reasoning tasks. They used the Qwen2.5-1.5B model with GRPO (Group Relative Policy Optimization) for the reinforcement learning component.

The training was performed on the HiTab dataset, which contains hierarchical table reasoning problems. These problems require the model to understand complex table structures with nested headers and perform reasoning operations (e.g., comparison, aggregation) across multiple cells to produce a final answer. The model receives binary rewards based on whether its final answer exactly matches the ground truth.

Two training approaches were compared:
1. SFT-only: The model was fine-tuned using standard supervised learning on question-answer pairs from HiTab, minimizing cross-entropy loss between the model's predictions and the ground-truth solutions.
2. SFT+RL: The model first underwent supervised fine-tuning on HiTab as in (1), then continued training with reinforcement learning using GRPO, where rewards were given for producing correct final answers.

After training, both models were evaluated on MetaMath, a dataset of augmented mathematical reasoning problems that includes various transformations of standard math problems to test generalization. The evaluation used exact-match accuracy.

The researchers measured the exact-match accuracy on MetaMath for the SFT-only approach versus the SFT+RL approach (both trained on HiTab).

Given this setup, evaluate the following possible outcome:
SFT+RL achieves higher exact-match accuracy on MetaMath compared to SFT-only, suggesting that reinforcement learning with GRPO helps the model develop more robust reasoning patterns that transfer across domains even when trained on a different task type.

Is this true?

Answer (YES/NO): NO